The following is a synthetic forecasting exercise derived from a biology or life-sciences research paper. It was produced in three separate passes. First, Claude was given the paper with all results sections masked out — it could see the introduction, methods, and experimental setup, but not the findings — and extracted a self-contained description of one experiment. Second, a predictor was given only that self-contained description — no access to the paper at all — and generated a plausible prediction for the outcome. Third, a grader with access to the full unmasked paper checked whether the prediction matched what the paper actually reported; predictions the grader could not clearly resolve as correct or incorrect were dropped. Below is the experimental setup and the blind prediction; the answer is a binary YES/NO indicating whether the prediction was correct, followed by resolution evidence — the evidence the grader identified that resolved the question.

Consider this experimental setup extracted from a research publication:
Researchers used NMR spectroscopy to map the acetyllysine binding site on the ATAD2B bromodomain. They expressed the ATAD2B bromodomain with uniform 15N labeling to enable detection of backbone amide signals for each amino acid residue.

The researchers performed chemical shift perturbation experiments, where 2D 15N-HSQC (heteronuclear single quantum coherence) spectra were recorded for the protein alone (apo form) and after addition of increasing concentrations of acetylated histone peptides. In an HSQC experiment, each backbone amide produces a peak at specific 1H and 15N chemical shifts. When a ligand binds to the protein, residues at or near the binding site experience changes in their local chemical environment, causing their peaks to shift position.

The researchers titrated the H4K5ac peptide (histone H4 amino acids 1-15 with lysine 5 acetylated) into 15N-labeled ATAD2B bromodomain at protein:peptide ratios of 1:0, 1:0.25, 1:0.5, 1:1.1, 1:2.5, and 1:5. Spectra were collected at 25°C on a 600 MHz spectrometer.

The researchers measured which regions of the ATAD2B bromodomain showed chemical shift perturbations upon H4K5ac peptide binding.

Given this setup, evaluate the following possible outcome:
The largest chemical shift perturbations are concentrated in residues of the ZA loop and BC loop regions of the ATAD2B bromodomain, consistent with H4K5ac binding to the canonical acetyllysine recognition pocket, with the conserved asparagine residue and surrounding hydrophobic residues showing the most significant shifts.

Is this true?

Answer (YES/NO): YES